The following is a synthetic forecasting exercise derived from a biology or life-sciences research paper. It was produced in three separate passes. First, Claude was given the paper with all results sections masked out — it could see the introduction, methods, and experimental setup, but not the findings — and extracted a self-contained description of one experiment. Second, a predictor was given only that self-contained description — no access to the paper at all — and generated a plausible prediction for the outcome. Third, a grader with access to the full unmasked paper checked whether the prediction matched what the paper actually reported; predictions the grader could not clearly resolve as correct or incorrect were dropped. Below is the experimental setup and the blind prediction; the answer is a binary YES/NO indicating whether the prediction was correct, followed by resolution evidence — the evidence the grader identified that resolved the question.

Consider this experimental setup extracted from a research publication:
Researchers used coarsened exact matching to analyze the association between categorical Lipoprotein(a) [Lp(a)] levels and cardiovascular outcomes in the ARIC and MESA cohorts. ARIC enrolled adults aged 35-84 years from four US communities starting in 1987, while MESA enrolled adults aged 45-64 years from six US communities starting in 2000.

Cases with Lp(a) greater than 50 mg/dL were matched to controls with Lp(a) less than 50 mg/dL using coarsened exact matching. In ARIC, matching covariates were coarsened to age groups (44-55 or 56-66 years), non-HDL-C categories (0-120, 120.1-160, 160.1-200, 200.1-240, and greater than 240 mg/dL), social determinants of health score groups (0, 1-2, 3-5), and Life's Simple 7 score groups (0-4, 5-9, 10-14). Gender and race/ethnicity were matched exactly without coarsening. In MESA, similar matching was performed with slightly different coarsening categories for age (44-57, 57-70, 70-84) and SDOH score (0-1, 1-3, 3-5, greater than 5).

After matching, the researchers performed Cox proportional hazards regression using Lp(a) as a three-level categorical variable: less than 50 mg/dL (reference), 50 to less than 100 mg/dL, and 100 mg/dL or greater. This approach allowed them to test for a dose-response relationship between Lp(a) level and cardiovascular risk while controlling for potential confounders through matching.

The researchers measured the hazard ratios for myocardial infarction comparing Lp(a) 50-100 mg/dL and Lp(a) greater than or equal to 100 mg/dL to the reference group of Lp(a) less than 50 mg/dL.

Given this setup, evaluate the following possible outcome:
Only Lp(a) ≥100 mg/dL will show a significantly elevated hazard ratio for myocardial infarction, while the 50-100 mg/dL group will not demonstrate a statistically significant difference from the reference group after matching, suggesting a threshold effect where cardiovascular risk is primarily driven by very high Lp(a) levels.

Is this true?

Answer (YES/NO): NO